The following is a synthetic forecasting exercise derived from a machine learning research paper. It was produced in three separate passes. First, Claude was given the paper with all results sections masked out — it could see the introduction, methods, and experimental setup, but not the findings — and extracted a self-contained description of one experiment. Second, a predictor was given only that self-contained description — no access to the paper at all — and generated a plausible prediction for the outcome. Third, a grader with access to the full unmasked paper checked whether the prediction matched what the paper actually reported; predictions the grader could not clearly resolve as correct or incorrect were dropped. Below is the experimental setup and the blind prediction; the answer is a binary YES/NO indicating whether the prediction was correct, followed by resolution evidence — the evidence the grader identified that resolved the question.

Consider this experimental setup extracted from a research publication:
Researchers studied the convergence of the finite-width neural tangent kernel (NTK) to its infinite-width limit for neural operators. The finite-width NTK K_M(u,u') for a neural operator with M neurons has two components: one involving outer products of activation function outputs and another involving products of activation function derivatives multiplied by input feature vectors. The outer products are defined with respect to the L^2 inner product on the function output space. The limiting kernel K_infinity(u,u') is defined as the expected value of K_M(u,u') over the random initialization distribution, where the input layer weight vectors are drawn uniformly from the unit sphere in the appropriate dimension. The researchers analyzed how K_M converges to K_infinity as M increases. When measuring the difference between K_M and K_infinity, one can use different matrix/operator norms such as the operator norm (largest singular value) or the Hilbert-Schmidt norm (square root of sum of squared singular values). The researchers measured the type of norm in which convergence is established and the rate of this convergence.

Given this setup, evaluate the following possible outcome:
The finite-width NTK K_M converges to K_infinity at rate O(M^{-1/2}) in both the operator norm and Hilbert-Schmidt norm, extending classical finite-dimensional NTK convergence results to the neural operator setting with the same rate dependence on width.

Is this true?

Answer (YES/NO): NO